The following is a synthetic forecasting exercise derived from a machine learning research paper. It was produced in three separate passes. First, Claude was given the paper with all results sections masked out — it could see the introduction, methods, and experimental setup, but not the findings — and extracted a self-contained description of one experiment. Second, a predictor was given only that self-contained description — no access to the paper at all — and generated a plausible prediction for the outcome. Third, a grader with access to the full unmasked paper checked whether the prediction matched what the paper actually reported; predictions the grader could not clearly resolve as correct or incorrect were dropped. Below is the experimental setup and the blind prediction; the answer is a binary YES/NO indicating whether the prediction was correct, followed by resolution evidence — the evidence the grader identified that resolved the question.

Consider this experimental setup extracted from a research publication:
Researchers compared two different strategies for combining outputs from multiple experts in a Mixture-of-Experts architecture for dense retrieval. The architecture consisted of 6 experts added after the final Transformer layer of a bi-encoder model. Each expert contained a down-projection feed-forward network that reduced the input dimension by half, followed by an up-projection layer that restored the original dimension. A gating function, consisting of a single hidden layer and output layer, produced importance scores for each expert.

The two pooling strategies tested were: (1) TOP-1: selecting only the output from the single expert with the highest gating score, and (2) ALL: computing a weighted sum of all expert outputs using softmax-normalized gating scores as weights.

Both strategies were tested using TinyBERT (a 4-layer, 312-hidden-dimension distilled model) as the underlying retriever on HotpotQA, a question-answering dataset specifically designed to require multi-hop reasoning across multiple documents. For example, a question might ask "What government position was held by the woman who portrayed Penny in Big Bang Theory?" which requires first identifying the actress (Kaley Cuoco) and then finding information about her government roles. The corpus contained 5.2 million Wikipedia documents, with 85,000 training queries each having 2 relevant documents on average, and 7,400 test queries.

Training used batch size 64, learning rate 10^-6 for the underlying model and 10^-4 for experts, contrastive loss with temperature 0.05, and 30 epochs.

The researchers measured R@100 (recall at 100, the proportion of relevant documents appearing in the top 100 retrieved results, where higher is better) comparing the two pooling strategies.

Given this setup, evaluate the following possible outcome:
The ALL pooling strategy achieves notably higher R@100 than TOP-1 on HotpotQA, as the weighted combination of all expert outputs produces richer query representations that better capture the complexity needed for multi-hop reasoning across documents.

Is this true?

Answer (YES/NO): NO